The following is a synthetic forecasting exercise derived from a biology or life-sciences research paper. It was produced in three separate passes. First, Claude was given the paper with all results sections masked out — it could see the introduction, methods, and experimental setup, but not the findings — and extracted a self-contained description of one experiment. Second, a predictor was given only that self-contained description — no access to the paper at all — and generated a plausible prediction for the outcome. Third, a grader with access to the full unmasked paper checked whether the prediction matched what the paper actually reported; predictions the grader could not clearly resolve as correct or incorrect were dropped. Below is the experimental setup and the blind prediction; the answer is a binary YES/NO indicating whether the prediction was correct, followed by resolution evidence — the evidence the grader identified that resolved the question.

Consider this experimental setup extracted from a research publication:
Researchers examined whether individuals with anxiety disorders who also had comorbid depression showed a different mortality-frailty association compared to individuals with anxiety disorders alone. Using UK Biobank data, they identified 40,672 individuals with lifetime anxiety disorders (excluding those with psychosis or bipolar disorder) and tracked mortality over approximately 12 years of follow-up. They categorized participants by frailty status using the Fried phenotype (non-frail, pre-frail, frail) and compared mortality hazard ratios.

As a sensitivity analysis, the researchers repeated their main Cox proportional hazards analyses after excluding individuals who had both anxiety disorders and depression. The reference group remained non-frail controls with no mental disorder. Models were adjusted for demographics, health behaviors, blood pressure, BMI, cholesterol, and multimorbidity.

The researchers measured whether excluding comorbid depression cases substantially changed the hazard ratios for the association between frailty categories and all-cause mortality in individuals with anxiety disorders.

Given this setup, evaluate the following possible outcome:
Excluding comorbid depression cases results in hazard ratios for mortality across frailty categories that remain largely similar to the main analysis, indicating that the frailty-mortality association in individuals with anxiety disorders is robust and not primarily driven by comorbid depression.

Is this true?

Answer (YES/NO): YES